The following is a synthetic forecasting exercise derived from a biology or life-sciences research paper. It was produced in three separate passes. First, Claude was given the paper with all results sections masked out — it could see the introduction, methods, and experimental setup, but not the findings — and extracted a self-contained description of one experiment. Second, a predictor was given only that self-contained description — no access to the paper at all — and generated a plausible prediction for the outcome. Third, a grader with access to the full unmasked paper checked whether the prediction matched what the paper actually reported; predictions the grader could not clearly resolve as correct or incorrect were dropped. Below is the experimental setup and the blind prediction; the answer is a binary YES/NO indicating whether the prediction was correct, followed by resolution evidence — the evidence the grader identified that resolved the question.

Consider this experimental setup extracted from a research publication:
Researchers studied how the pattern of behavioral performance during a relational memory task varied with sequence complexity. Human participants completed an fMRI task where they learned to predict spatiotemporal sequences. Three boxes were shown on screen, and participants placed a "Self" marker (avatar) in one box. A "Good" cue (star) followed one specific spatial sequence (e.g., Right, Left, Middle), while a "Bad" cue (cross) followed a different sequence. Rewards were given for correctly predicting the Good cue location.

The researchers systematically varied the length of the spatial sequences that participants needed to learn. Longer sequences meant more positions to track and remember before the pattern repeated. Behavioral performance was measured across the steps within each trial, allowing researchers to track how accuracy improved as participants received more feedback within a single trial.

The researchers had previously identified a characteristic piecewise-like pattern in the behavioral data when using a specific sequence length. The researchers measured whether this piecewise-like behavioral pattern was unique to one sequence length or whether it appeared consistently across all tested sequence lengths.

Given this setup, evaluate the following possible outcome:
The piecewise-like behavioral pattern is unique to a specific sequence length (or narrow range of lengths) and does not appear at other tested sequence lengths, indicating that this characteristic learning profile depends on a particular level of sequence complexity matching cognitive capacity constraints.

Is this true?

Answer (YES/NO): NO